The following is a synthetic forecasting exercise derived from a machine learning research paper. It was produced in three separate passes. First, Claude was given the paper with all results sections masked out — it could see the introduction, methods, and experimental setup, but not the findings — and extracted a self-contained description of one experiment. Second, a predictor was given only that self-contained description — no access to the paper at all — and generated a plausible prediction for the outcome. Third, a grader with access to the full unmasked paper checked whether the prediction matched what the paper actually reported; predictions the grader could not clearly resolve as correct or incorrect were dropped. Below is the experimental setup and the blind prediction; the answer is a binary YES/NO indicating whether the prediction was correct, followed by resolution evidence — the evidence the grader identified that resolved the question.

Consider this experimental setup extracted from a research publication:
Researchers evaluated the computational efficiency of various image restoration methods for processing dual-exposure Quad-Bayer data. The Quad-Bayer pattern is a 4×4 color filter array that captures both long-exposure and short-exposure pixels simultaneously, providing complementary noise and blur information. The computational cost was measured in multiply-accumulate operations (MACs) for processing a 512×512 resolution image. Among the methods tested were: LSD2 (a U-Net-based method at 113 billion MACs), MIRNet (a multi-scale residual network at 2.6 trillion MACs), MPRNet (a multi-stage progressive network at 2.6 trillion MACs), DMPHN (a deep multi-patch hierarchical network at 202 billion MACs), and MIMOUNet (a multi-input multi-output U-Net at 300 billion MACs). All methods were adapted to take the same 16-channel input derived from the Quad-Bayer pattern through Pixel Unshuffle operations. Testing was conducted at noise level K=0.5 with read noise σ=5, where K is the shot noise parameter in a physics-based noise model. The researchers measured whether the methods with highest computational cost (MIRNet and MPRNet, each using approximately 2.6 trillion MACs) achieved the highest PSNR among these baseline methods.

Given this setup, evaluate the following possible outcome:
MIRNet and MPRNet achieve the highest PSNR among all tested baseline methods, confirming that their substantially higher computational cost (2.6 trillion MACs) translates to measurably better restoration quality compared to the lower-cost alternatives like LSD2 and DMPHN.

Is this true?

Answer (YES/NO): NO